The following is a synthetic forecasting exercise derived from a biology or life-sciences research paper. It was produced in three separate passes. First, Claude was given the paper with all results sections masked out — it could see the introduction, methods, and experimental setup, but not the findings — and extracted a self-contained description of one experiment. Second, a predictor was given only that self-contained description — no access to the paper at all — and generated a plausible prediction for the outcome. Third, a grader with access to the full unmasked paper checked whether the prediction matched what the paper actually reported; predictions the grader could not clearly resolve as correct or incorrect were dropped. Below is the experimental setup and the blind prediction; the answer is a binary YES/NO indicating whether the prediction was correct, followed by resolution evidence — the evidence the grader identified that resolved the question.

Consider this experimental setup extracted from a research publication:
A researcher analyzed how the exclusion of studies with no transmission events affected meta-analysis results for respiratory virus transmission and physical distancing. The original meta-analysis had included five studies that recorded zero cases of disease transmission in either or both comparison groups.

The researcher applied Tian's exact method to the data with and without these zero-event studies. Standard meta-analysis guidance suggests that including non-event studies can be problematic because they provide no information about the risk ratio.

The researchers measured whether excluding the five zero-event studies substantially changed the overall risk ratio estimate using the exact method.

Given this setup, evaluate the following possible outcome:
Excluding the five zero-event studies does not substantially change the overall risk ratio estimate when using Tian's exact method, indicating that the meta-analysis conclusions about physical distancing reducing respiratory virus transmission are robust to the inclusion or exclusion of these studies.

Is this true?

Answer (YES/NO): YES